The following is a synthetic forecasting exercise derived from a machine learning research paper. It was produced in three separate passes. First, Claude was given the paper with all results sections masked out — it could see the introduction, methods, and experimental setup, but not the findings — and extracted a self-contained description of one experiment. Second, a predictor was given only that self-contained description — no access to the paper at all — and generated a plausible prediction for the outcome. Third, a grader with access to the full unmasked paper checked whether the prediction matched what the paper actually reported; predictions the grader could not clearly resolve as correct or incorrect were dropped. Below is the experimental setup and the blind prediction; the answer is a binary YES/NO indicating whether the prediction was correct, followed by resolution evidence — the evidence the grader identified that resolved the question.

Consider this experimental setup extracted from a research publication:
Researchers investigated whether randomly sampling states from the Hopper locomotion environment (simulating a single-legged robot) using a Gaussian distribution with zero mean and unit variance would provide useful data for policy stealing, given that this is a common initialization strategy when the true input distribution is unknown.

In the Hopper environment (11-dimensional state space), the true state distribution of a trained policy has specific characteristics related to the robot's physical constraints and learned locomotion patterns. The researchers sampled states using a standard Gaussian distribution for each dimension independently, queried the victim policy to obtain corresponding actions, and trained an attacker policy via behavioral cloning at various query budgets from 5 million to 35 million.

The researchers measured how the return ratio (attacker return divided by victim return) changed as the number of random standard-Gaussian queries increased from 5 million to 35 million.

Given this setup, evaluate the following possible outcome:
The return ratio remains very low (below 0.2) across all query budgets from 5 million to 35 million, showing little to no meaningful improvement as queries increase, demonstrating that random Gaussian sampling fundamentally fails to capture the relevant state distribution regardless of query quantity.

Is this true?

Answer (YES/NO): NO